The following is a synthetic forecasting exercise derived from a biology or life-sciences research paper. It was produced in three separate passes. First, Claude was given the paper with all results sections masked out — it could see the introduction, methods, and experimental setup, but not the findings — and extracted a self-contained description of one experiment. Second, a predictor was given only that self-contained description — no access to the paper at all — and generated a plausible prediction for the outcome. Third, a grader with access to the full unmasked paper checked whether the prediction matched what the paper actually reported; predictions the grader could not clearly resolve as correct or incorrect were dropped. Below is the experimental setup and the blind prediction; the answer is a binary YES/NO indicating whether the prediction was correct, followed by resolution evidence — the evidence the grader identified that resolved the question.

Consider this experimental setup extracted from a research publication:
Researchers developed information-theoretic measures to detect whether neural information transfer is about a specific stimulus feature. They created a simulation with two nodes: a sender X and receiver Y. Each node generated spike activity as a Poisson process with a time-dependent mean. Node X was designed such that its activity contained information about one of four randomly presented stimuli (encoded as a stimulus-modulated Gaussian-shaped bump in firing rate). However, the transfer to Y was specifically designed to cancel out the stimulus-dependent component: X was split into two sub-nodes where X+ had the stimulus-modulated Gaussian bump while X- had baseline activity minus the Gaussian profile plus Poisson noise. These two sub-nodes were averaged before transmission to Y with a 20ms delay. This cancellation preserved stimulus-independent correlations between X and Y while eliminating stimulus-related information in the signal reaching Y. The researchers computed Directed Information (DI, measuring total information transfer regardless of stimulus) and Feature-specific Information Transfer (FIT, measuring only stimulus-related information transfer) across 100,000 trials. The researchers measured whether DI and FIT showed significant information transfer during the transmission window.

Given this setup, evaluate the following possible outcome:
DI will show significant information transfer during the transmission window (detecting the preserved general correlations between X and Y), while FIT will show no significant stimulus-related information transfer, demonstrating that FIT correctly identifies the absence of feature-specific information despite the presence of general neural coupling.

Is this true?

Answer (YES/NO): YES